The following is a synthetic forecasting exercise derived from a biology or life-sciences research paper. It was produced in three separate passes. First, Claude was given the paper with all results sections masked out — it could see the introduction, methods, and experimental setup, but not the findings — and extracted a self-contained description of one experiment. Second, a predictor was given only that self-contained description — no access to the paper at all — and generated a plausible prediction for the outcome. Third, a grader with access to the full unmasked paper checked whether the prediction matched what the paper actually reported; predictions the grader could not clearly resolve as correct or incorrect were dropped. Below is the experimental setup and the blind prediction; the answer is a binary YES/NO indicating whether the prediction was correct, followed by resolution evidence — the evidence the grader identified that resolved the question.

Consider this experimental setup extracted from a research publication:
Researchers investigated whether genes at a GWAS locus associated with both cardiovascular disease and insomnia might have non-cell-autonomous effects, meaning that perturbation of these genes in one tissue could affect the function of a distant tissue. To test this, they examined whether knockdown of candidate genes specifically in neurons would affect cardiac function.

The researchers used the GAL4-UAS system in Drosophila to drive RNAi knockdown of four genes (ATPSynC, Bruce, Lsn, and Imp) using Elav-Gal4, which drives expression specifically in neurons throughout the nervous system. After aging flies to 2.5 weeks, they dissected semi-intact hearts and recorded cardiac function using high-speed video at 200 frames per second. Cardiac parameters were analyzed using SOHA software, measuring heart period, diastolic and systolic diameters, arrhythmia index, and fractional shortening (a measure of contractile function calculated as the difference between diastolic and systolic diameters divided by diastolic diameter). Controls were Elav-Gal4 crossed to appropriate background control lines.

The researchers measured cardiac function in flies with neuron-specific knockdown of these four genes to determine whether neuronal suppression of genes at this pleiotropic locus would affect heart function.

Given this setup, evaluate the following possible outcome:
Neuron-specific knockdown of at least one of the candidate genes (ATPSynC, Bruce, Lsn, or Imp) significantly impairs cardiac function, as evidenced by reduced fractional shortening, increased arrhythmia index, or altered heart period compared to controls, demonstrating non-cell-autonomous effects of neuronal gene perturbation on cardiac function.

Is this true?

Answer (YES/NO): YES